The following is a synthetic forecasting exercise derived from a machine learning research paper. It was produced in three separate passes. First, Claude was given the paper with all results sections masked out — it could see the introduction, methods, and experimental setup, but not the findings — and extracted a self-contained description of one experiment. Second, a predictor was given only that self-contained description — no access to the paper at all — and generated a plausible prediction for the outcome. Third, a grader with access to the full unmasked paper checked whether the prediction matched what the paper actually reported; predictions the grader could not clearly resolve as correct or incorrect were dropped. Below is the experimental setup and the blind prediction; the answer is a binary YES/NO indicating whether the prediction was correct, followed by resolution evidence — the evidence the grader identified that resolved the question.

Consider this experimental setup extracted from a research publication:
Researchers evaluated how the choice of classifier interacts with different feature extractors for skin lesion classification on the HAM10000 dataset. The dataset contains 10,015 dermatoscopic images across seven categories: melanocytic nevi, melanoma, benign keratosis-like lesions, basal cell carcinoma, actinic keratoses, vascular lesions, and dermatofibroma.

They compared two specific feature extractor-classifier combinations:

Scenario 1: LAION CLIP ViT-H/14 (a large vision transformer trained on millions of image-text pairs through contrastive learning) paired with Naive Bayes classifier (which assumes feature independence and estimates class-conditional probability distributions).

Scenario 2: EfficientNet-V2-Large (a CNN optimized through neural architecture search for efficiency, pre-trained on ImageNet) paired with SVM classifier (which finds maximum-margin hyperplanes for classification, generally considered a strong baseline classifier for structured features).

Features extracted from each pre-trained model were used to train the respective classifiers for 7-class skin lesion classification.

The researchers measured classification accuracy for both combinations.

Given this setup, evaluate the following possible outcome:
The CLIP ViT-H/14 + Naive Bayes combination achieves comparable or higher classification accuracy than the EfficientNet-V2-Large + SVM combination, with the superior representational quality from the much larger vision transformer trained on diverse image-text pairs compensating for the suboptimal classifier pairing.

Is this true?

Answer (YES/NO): YES